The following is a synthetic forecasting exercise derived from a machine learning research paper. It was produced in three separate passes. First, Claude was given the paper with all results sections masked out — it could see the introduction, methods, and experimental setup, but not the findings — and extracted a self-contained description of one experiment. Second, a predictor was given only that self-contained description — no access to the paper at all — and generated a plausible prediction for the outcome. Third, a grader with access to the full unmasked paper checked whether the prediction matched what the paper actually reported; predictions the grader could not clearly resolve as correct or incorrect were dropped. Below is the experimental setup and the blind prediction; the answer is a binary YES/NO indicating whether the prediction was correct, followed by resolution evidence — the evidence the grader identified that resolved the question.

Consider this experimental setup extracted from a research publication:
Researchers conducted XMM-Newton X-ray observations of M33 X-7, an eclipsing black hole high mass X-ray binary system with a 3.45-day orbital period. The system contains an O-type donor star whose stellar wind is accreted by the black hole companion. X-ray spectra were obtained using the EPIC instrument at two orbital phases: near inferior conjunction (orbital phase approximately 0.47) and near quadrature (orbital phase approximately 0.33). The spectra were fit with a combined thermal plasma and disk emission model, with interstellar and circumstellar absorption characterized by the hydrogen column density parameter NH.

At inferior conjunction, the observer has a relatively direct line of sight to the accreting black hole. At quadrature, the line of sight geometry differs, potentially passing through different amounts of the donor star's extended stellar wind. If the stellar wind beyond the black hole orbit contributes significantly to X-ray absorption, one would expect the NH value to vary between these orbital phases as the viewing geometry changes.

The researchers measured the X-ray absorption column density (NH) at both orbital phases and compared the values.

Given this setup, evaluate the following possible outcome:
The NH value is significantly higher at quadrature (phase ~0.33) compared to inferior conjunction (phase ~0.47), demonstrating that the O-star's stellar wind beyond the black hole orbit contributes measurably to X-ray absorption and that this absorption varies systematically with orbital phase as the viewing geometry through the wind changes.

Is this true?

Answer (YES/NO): NO